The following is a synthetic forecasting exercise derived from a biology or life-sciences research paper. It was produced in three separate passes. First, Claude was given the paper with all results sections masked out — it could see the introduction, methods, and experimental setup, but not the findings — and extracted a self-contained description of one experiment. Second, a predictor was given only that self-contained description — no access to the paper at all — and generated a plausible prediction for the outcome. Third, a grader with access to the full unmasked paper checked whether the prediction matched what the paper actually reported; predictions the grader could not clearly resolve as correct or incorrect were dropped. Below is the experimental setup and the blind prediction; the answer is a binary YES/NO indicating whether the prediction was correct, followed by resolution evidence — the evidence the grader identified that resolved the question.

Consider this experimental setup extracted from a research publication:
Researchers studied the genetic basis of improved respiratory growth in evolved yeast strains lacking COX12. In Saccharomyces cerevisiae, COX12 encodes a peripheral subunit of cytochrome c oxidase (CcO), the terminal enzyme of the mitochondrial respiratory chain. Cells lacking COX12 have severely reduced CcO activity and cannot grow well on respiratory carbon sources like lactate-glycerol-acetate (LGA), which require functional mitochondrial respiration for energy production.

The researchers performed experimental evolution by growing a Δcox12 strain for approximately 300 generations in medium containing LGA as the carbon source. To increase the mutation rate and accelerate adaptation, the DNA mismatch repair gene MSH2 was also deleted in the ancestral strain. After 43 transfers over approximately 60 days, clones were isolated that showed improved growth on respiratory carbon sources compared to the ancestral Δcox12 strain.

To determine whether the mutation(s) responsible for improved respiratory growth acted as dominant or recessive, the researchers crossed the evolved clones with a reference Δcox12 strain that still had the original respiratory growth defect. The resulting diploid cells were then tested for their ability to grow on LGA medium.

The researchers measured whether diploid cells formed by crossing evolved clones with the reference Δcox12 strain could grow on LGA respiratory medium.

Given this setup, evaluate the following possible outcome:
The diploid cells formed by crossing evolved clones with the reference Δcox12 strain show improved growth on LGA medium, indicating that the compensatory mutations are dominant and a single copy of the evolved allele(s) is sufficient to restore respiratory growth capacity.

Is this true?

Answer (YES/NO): NO